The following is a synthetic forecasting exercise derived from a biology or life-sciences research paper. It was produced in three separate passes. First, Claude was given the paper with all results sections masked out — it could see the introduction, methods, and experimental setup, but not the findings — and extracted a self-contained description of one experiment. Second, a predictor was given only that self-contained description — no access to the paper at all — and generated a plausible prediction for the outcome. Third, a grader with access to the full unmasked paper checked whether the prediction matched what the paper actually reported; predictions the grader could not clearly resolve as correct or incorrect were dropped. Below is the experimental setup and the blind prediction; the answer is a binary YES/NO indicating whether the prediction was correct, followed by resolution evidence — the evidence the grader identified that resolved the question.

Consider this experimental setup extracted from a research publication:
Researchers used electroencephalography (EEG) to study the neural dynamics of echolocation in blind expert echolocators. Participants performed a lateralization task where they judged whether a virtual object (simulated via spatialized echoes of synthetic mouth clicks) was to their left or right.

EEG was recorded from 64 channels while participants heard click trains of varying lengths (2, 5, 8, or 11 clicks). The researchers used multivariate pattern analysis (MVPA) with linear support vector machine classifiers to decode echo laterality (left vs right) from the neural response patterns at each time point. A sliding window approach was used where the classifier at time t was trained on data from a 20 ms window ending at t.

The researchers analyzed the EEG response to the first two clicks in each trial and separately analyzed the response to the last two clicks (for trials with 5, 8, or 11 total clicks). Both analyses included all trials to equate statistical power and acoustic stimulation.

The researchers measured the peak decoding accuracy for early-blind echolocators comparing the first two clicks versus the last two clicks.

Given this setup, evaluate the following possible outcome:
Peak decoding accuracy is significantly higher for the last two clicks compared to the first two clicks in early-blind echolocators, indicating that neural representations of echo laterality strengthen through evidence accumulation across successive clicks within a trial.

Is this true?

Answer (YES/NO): NO